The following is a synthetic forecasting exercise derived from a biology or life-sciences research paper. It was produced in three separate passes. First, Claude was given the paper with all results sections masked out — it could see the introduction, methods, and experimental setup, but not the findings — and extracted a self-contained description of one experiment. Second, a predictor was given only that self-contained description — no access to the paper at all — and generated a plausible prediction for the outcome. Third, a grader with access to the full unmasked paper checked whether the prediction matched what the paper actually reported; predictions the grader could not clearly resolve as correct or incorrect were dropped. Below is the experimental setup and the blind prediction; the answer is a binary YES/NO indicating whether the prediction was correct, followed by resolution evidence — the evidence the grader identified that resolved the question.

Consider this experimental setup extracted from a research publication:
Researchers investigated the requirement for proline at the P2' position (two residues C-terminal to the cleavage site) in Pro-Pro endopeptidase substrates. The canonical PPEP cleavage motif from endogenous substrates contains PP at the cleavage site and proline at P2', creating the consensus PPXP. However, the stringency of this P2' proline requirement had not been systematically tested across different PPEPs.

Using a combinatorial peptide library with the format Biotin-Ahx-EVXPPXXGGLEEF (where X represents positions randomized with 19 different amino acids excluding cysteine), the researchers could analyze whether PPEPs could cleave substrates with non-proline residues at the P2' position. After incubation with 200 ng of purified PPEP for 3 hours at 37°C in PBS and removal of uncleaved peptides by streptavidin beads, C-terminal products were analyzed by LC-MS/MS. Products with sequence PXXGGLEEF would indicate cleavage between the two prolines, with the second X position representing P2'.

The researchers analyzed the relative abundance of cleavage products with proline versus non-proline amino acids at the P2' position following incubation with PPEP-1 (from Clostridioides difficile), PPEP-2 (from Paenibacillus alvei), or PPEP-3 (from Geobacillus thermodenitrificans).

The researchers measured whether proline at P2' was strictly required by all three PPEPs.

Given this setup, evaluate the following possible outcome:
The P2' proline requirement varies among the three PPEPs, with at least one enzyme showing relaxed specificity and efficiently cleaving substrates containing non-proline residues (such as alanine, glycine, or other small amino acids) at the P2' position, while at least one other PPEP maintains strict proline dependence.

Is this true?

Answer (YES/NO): NO